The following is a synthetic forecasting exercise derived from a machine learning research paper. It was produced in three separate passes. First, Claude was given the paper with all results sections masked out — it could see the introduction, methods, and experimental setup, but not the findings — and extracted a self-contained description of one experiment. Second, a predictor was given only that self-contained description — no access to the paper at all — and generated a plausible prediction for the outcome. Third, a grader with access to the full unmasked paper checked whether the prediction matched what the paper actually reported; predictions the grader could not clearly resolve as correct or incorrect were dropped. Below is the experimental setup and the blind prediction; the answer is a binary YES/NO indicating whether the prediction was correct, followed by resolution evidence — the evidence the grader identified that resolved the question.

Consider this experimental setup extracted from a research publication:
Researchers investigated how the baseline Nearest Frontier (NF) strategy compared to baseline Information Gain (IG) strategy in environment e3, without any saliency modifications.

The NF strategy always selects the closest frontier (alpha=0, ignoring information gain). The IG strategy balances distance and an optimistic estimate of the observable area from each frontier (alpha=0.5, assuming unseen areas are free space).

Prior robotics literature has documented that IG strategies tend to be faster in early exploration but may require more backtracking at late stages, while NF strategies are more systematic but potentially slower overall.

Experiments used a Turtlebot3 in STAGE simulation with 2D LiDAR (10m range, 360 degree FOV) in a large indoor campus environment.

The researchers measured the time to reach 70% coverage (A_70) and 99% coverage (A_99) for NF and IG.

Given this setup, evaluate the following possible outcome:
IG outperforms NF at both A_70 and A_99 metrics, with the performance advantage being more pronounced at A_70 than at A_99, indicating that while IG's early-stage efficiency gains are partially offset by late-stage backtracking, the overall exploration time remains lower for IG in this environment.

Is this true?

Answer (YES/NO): NO